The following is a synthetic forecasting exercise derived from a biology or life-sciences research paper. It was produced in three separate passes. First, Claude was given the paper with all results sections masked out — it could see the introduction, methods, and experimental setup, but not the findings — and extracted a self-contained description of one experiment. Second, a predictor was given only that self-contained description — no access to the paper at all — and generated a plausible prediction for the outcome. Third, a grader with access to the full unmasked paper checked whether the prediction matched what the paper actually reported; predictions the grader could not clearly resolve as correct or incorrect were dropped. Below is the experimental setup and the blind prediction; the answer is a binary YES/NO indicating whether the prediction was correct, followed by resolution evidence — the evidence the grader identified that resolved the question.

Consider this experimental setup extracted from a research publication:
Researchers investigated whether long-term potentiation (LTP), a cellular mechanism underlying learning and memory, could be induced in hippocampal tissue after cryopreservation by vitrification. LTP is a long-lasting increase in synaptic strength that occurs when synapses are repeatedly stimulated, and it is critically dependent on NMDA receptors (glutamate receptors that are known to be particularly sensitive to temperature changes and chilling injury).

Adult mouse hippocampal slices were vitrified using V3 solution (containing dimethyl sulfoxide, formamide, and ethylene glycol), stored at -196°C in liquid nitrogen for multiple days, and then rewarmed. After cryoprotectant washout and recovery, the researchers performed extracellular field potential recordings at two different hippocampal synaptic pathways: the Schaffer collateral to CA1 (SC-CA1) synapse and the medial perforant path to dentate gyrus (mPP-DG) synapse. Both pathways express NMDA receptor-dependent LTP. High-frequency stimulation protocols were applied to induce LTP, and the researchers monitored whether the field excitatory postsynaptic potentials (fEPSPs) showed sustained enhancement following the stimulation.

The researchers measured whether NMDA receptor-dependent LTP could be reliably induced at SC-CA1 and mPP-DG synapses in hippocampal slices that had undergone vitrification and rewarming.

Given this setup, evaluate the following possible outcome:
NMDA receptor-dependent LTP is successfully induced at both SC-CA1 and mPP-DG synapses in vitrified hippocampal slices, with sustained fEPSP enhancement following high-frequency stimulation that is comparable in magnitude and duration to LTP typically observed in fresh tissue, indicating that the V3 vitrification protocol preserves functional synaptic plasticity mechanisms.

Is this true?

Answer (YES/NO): YES